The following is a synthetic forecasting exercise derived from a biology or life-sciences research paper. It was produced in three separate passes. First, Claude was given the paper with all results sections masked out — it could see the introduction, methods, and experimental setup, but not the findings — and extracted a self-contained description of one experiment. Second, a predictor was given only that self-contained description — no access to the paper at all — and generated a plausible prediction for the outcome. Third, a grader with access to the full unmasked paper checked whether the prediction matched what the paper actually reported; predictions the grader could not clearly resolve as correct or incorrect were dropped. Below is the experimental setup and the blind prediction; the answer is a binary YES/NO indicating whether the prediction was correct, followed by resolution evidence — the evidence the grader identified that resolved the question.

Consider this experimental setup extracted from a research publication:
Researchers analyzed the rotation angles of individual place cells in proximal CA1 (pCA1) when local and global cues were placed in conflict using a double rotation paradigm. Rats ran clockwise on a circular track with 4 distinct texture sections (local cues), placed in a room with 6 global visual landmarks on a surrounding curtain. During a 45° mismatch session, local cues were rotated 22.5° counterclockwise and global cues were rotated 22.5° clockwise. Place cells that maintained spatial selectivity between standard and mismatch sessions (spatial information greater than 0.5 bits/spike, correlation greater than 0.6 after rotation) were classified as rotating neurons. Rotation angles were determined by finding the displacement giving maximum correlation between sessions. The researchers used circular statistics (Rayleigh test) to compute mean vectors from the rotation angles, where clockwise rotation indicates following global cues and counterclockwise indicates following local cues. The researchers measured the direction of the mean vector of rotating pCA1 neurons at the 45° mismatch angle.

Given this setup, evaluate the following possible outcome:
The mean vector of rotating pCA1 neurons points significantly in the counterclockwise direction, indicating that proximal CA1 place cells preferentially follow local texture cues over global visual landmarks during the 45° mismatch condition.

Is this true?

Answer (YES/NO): NO